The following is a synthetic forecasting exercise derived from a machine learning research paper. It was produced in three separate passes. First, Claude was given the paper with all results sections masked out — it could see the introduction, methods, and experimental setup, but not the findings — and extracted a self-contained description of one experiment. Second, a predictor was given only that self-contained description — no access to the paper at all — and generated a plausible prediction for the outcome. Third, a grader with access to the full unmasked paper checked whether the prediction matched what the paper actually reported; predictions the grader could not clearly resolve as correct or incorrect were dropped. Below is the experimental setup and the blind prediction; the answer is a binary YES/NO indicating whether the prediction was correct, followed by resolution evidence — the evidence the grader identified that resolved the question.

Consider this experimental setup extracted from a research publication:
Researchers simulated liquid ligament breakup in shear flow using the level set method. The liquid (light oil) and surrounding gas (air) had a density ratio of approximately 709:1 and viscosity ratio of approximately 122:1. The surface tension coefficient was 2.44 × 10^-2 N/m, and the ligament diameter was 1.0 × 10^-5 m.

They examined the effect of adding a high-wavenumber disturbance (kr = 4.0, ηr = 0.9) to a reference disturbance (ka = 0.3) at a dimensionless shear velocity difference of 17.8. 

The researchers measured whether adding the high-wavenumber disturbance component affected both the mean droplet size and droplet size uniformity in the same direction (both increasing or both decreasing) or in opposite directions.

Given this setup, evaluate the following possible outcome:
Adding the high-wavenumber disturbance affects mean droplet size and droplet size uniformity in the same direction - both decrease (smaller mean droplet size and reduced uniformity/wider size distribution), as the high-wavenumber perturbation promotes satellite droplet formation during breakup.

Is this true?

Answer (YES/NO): NO